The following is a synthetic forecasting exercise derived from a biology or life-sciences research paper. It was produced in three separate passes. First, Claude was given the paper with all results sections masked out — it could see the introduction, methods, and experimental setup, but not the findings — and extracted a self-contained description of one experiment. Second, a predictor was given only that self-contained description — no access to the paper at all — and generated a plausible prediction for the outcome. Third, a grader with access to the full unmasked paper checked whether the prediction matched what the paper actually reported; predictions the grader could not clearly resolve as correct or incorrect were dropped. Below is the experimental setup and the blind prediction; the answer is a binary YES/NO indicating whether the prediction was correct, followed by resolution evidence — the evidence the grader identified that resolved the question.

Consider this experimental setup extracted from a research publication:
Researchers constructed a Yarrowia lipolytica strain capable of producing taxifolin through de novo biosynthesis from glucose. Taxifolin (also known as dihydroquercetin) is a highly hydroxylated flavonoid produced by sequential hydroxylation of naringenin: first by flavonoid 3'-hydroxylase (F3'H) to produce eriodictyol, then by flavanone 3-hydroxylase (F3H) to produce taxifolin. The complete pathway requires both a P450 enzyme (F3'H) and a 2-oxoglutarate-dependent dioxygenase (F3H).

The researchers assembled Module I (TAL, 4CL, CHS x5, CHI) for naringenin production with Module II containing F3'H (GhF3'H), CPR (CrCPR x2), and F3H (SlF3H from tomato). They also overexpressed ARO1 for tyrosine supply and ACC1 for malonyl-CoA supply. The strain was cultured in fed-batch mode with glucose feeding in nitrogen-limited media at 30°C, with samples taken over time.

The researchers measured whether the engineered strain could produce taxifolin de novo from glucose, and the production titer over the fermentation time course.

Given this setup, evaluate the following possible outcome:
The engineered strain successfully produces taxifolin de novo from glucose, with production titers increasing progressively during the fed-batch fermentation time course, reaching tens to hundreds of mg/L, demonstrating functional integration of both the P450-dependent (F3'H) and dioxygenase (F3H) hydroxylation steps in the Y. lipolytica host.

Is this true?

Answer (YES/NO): YES